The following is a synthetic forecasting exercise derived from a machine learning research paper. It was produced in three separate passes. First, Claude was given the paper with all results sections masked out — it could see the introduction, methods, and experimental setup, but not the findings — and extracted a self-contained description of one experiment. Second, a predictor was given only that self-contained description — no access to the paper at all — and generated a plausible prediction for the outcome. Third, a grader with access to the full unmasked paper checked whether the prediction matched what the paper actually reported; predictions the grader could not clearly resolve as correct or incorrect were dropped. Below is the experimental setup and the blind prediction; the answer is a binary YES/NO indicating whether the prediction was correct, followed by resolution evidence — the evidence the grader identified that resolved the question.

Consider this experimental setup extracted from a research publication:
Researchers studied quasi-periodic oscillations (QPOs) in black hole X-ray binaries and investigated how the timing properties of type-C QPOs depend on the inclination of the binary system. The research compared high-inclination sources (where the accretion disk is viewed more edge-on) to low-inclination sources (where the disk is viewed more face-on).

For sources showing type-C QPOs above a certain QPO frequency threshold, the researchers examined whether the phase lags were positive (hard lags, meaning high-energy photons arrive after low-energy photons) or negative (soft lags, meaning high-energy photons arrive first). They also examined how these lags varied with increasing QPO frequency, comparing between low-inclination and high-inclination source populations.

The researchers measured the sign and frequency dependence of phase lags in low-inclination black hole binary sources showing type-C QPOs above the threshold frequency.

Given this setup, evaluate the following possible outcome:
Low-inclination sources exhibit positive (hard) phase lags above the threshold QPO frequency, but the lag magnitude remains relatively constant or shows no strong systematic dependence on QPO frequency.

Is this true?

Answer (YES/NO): NO